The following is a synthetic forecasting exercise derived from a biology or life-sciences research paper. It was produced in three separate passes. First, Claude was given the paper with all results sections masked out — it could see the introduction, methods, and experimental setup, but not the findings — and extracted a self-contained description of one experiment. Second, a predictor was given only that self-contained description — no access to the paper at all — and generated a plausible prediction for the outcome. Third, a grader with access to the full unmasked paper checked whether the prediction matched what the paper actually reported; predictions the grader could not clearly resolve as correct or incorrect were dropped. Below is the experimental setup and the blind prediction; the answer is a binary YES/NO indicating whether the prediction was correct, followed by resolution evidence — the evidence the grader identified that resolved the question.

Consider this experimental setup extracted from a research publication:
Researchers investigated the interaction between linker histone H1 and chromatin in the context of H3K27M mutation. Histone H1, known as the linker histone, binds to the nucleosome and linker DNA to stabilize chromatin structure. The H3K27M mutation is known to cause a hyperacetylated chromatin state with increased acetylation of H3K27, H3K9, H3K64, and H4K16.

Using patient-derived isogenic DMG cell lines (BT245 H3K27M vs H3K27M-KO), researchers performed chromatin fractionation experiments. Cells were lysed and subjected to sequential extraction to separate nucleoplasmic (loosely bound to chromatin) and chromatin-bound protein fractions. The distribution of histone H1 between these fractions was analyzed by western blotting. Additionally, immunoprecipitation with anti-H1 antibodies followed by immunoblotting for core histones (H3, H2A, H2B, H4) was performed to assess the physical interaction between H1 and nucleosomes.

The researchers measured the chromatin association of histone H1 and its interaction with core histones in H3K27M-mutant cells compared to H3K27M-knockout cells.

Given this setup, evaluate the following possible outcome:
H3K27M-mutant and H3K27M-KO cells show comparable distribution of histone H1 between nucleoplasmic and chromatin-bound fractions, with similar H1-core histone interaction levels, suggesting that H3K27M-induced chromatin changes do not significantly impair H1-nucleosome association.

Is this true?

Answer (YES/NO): NO